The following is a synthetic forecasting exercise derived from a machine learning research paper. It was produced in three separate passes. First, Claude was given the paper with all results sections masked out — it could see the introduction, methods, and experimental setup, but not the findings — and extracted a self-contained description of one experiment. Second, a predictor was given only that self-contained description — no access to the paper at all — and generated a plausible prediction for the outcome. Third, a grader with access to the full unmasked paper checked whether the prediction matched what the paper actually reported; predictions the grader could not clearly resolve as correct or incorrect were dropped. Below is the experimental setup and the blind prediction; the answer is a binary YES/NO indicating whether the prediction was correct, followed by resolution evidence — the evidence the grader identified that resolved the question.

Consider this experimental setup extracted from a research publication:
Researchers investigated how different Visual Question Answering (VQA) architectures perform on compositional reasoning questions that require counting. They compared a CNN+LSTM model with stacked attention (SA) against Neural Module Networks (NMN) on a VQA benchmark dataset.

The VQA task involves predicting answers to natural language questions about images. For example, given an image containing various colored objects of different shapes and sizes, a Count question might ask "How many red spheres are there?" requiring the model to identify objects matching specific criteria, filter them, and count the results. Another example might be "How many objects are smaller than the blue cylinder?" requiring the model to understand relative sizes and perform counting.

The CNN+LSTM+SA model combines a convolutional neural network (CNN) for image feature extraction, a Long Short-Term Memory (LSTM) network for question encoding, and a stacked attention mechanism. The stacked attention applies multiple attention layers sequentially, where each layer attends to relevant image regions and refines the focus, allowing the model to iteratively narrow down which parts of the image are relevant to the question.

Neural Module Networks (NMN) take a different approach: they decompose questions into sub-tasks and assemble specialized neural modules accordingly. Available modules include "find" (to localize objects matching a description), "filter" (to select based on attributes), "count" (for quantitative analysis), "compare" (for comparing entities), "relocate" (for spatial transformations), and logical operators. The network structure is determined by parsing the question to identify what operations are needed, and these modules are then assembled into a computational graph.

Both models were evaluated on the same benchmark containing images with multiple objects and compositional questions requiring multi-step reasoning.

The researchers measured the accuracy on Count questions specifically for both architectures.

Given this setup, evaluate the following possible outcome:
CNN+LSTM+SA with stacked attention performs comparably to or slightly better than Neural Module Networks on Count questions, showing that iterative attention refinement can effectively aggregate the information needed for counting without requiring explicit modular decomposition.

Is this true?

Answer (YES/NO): NO